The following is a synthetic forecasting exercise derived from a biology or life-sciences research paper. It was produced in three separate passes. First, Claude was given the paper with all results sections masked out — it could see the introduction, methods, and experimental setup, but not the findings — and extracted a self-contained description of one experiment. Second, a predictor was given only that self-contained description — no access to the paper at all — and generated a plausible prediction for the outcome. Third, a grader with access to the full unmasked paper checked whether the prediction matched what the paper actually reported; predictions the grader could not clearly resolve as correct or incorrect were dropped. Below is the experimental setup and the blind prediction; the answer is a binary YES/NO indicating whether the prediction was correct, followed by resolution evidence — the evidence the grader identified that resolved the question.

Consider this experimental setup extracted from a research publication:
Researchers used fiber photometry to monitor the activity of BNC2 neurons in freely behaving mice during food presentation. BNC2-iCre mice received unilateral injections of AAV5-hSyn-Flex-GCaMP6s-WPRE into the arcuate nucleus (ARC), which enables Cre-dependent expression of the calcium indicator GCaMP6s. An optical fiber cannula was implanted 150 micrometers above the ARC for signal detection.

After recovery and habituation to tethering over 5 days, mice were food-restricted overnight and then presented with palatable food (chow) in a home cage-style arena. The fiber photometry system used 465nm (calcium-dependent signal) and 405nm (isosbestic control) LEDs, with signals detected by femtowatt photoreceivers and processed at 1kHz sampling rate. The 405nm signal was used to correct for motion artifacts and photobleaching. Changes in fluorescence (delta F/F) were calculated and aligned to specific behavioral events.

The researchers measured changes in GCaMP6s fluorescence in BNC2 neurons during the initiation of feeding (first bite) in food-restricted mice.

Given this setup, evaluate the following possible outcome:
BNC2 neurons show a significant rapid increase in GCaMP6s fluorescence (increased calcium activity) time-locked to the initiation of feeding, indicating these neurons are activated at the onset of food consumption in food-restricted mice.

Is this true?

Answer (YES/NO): YES